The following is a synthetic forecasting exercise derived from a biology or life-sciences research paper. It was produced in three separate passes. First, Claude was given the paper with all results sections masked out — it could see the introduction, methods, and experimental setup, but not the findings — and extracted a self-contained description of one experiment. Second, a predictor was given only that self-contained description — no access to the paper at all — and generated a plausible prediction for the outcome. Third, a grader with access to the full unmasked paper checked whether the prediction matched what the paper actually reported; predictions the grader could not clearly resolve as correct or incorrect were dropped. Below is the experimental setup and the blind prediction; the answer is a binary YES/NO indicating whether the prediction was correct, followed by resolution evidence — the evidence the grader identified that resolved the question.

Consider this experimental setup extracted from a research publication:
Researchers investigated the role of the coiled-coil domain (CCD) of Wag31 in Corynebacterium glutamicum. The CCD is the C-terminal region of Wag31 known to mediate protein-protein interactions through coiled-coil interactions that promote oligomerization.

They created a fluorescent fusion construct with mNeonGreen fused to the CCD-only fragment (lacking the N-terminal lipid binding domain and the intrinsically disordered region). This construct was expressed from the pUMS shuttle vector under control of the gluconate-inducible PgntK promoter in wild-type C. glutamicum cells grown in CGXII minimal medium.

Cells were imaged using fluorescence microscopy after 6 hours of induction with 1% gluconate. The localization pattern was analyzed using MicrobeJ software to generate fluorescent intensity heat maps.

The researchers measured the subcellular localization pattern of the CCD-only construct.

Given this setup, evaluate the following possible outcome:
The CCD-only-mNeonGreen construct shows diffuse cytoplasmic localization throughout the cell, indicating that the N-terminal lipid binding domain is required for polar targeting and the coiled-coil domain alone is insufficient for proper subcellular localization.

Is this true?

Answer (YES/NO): NO